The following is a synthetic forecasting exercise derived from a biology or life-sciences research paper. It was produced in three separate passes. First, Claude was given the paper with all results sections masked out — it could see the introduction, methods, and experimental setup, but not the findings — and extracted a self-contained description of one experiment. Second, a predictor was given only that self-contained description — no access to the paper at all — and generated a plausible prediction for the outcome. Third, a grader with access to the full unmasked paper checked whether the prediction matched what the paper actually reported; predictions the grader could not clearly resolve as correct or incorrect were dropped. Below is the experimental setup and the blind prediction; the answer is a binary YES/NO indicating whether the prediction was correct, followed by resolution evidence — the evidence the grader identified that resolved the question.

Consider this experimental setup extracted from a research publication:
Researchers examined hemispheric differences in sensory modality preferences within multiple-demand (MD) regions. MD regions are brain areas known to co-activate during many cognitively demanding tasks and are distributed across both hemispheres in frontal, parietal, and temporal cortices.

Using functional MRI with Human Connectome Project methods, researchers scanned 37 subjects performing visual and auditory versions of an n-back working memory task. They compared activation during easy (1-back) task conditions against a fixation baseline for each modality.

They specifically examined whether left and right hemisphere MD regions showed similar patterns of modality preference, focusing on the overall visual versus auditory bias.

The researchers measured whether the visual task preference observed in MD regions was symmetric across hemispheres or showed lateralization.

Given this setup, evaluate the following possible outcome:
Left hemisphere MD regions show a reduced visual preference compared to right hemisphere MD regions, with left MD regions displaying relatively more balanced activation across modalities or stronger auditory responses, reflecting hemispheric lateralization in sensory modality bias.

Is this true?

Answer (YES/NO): YES